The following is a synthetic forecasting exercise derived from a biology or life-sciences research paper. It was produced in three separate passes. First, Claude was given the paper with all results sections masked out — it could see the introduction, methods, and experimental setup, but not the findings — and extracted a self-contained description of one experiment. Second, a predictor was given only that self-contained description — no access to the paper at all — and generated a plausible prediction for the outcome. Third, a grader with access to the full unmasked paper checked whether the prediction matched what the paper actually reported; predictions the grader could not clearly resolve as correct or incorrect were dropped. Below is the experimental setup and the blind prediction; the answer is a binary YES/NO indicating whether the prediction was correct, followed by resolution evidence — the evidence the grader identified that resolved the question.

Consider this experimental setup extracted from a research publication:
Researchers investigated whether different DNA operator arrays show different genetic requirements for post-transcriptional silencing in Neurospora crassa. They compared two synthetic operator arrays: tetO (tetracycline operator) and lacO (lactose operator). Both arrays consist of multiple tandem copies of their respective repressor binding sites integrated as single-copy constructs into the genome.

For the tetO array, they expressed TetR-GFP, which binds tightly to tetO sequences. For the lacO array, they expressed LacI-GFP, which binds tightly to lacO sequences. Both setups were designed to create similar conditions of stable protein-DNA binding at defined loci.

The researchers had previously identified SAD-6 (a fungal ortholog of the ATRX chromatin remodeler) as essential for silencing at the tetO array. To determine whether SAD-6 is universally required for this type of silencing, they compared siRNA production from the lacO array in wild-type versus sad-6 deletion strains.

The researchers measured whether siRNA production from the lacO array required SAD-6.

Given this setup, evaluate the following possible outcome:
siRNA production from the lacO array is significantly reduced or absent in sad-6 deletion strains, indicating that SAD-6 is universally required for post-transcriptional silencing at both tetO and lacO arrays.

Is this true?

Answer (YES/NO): NO